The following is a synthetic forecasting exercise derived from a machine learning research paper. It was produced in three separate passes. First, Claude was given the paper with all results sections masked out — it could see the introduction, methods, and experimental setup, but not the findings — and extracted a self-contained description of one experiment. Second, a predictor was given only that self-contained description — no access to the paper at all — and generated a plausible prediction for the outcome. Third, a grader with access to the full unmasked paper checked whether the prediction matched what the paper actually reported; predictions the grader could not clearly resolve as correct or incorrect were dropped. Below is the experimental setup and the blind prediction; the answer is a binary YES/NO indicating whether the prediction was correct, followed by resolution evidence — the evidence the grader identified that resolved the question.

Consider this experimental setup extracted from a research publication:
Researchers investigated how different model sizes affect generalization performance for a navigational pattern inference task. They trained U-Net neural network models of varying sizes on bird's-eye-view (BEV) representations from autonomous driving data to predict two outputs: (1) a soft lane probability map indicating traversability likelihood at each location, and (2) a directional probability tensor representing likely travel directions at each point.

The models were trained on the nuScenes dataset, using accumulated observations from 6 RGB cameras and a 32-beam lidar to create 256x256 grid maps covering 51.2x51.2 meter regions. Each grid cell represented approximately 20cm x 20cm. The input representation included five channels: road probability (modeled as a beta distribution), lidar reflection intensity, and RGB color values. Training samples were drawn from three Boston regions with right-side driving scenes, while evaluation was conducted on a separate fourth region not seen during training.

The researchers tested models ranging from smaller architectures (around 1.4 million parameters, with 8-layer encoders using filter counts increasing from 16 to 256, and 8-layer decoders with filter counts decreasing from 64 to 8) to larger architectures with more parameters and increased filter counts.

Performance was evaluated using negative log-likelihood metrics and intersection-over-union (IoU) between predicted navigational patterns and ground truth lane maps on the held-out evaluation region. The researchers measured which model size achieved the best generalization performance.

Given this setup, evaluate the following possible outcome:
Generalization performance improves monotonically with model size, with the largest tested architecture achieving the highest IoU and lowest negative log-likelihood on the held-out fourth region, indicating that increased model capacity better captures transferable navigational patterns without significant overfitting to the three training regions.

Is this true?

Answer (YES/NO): NO